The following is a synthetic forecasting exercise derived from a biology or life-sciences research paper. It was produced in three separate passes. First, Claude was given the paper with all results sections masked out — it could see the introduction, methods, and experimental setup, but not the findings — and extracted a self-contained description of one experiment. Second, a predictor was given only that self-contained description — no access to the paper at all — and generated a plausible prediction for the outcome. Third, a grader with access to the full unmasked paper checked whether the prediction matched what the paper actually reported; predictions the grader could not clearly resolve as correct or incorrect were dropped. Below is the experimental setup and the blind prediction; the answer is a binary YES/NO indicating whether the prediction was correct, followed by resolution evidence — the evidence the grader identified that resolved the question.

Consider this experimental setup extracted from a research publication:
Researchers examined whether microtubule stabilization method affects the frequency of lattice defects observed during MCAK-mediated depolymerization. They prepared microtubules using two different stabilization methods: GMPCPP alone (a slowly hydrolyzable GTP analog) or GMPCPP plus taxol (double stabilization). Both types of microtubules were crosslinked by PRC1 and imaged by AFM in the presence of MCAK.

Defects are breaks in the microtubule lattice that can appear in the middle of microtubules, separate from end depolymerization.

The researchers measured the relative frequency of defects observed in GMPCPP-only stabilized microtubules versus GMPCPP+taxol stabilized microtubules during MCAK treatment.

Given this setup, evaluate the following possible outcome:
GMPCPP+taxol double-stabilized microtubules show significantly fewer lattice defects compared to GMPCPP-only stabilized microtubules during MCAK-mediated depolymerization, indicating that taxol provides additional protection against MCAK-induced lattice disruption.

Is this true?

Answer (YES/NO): NO